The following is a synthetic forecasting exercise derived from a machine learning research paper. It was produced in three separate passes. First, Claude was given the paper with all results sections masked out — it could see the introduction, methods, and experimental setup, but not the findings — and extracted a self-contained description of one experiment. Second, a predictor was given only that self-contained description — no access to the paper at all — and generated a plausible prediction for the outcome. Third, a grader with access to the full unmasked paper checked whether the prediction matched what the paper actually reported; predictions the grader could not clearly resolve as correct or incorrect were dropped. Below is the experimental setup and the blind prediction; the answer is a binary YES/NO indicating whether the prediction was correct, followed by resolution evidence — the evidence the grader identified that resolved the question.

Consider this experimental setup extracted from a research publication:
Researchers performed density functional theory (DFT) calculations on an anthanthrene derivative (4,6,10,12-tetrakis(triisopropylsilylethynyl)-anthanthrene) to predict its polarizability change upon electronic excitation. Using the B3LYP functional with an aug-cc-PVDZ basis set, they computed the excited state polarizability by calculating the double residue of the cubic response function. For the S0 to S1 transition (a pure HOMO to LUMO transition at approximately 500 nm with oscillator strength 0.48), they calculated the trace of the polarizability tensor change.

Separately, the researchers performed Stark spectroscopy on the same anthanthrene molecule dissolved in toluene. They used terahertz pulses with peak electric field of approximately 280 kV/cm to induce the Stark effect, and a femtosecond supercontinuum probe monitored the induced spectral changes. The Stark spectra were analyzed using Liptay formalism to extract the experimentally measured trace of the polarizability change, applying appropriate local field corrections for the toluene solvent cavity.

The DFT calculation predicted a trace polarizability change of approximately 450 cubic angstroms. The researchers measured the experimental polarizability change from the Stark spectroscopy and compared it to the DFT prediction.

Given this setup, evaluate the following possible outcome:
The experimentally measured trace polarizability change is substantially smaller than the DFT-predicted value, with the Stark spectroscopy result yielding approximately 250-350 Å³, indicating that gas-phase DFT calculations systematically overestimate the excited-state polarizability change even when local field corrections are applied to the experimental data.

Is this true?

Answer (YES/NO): NO